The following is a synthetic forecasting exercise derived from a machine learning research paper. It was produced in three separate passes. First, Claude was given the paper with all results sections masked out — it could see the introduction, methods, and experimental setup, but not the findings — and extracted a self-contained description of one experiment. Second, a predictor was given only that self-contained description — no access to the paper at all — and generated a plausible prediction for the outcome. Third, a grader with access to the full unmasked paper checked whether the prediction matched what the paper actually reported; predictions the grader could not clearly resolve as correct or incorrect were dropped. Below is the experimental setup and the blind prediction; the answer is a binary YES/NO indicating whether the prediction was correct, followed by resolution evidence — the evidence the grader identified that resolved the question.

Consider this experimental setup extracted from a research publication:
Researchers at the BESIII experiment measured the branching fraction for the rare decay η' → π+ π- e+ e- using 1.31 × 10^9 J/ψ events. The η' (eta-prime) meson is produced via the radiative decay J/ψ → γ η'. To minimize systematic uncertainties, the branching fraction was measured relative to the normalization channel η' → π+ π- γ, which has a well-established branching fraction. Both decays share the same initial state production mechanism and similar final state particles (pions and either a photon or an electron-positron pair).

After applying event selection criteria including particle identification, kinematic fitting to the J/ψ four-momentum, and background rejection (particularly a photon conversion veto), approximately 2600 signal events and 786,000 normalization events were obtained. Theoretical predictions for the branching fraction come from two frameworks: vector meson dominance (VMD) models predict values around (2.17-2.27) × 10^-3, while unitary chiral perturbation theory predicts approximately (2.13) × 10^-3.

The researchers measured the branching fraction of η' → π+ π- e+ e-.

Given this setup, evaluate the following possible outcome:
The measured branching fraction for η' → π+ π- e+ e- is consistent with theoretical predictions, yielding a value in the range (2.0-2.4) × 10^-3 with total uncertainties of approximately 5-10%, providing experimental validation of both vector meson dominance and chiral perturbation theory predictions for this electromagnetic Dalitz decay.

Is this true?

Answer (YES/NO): NO